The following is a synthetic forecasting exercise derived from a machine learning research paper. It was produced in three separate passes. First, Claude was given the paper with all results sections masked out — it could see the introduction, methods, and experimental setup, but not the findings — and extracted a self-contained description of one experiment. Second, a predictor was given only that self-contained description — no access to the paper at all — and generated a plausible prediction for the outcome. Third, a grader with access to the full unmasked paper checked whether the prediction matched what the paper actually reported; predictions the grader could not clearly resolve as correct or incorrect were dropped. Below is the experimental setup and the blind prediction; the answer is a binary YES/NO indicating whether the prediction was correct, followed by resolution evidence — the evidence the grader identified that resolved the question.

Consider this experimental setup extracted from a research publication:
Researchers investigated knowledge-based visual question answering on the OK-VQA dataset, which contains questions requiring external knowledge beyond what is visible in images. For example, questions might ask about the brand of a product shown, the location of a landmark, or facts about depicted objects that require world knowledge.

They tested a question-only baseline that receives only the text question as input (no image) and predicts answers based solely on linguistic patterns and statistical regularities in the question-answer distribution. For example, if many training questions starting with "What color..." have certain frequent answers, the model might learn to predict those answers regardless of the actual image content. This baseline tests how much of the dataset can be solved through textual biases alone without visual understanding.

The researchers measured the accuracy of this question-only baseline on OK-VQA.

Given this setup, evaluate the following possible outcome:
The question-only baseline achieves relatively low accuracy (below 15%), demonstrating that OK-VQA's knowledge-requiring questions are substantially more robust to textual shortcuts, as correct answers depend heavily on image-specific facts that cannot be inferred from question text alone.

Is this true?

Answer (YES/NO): YES